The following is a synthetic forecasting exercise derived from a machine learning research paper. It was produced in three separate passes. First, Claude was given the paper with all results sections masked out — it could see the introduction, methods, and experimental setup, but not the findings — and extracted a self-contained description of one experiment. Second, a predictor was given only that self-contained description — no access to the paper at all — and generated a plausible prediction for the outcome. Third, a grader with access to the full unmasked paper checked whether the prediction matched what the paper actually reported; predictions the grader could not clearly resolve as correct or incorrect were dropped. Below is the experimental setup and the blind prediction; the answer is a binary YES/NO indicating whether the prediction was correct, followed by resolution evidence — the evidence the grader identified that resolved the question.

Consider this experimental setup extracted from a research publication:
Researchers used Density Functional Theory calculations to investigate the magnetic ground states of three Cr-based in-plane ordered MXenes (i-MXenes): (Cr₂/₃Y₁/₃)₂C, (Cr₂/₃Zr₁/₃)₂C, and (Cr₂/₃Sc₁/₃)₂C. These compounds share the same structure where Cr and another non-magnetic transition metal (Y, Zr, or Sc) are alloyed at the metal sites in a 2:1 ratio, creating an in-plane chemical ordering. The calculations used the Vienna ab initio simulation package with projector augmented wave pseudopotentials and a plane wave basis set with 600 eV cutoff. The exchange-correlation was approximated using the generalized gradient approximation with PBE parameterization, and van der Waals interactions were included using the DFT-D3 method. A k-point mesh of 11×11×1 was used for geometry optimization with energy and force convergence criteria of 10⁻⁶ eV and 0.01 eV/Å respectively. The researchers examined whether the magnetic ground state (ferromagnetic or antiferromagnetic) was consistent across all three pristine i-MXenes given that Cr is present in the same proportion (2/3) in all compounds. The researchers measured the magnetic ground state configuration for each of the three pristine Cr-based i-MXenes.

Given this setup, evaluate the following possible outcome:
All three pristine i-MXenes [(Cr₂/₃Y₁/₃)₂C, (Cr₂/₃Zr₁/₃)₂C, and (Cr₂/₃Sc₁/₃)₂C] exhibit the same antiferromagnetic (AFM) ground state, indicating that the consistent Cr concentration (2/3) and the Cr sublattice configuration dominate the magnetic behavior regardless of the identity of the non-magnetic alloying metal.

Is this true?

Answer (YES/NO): NO